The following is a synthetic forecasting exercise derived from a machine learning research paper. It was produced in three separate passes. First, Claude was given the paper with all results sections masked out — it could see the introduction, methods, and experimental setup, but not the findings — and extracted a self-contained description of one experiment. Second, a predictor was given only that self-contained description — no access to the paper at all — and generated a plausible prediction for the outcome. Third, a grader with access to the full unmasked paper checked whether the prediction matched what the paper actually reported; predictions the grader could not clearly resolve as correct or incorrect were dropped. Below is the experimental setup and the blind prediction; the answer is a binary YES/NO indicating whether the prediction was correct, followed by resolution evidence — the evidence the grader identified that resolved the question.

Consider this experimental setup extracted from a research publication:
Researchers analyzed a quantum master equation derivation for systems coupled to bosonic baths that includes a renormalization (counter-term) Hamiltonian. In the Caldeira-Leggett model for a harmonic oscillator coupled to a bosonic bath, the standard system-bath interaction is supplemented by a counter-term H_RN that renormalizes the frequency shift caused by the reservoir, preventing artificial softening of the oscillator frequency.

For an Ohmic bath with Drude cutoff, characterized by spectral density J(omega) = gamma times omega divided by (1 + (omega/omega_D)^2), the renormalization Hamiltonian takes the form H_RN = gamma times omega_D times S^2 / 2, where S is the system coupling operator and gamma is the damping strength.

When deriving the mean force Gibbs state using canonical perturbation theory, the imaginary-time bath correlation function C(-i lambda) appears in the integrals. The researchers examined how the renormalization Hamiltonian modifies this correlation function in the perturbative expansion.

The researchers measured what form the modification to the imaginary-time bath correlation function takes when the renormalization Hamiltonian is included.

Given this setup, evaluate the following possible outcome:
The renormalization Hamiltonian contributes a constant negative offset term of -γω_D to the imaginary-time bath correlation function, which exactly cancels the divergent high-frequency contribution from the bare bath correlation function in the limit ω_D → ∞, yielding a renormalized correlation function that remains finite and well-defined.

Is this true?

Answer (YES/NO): NO